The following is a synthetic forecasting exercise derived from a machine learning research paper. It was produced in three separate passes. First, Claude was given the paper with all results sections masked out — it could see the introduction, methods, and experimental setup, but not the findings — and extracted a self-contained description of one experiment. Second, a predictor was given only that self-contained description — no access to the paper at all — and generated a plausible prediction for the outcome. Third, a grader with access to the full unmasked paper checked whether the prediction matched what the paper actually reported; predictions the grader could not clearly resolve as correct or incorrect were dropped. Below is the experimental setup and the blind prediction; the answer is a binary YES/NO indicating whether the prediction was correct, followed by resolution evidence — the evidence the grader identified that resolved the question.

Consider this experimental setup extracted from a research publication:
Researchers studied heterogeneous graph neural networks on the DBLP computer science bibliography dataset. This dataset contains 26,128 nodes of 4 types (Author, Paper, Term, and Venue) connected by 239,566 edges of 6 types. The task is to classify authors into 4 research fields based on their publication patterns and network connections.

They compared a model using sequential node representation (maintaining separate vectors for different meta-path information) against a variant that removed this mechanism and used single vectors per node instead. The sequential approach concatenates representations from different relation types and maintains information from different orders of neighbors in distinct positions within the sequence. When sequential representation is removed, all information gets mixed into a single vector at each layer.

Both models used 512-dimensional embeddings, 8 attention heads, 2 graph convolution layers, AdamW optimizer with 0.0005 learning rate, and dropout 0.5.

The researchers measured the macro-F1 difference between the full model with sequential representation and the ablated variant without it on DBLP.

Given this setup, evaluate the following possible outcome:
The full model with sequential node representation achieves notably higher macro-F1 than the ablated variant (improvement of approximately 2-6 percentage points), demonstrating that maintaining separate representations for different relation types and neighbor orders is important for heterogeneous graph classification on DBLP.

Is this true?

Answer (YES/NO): YES